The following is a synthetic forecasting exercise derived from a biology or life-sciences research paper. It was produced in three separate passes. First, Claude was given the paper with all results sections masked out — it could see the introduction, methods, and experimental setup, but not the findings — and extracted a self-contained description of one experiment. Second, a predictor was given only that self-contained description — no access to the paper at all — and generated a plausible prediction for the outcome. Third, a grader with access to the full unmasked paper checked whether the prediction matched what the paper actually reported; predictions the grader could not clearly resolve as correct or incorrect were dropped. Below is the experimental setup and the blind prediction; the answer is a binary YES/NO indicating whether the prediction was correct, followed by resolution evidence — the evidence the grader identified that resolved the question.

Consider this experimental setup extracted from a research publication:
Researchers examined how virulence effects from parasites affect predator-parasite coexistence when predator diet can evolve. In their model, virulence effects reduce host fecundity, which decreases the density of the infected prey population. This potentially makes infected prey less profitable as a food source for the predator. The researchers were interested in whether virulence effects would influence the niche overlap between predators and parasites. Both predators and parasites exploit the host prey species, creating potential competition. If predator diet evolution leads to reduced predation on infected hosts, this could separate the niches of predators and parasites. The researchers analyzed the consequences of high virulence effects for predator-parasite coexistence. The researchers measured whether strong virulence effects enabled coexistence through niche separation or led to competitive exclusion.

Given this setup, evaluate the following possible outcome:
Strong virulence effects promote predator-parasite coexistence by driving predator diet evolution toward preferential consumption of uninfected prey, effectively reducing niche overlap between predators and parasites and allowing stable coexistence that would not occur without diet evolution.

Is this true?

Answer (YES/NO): YES